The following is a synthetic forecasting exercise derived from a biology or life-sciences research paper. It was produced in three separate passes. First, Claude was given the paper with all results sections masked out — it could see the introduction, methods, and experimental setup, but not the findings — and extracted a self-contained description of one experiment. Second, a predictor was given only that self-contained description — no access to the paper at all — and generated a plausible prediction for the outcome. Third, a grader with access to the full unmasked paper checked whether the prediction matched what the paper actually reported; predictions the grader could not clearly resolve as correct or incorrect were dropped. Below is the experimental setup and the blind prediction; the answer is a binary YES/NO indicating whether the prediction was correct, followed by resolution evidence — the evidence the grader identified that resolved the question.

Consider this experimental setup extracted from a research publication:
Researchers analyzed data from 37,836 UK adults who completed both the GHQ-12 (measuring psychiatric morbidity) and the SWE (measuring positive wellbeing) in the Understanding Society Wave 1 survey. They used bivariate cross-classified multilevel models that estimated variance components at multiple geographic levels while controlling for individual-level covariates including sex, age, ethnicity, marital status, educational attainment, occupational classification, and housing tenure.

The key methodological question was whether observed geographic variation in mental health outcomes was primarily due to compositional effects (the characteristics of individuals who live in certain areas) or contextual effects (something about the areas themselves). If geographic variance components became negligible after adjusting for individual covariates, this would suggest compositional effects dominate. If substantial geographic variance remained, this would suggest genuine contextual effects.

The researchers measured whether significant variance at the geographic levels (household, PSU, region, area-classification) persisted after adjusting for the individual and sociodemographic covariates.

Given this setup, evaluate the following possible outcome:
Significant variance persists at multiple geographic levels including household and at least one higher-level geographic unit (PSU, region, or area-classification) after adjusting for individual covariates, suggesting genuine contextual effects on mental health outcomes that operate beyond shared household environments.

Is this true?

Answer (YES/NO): YES